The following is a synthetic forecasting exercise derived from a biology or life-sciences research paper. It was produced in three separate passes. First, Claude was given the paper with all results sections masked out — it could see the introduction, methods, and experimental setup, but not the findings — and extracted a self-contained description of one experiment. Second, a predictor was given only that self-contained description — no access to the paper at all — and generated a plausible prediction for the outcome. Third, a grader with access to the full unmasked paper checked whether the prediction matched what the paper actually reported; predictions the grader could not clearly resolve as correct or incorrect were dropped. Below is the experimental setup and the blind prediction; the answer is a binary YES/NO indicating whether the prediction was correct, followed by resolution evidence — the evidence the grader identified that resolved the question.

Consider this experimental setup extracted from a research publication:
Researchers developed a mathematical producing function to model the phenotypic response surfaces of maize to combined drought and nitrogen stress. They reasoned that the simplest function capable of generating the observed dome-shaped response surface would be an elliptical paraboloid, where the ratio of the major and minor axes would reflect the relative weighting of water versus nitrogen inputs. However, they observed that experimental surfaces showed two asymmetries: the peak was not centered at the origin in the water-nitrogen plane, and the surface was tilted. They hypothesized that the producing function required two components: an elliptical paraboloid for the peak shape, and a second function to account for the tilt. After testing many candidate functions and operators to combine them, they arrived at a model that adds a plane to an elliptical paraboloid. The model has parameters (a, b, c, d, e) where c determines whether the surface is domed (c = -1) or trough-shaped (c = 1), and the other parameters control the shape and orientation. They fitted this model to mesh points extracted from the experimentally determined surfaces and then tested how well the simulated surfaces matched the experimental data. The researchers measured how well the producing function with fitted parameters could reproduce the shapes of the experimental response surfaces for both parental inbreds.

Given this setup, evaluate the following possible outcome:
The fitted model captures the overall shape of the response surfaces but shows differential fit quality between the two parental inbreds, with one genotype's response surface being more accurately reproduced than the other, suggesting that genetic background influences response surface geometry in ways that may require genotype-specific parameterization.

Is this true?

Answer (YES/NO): NO